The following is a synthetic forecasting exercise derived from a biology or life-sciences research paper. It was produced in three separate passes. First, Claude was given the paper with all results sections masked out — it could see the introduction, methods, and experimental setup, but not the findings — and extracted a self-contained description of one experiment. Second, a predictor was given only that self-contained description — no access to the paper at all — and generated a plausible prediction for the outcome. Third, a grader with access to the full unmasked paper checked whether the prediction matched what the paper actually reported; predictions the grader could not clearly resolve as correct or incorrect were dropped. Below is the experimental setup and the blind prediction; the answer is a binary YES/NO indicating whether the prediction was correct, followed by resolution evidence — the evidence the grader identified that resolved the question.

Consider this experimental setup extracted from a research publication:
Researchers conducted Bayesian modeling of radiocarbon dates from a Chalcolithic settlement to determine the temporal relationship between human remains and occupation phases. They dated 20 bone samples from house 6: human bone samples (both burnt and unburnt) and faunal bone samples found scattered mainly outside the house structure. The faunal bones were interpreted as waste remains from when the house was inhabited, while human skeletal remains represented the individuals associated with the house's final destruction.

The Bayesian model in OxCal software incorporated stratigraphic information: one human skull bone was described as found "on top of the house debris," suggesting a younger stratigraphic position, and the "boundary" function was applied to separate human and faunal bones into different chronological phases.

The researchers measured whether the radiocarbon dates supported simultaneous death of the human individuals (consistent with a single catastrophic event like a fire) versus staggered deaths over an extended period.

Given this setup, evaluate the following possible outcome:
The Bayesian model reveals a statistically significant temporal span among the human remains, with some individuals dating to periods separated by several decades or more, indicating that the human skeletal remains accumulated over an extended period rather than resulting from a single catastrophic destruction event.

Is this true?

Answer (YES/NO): NO